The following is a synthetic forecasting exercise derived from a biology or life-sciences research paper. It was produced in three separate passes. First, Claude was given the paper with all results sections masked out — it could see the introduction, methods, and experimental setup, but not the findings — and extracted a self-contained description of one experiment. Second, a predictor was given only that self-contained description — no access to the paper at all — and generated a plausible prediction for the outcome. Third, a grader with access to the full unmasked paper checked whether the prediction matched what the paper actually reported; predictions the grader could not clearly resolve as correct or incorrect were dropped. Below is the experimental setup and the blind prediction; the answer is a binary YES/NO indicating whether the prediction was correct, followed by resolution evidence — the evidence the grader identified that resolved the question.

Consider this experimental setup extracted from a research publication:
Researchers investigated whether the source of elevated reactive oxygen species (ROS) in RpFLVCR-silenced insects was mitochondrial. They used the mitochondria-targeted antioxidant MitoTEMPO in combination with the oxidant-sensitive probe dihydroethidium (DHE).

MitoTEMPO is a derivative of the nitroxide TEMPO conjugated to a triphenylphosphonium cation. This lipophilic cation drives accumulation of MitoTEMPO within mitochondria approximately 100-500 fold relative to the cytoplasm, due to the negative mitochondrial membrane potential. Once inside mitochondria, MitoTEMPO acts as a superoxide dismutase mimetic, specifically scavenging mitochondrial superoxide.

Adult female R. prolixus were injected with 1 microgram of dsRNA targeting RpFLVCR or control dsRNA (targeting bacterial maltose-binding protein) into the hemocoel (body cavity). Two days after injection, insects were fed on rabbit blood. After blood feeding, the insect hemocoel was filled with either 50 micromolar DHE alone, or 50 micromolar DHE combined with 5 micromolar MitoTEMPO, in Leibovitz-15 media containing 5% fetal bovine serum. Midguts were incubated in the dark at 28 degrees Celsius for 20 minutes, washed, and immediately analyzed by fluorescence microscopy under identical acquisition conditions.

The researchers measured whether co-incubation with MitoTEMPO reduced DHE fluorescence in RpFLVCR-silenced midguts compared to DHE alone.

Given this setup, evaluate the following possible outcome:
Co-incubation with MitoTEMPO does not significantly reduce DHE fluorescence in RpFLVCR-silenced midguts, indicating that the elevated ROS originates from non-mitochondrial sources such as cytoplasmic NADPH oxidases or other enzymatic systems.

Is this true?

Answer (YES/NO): NO